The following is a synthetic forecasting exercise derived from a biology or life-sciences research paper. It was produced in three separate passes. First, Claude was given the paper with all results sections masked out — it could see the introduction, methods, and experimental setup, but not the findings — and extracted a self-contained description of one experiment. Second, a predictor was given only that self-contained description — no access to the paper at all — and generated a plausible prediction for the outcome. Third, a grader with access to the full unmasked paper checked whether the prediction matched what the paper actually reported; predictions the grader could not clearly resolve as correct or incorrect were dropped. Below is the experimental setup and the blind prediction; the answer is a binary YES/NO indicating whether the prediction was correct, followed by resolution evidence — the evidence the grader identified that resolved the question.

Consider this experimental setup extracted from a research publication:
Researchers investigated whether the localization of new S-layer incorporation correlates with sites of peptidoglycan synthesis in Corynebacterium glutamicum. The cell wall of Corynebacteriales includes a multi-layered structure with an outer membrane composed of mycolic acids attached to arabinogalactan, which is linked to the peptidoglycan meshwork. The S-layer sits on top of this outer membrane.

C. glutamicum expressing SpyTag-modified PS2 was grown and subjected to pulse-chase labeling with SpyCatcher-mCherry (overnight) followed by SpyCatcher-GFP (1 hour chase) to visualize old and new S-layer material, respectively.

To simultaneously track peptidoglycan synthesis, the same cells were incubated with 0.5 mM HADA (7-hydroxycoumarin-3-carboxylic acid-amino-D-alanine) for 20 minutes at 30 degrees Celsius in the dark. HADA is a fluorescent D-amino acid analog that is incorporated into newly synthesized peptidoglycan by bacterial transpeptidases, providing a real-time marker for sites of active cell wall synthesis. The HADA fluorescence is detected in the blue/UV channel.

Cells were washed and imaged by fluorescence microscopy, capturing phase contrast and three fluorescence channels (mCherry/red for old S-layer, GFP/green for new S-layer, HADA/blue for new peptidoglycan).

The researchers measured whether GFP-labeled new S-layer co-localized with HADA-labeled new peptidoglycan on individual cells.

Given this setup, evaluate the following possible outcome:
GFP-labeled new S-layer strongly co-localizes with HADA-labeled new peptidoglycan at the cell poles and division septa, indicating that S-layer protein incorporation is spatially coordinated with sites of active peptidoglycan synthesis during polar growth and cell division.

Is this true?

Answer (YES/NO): NO